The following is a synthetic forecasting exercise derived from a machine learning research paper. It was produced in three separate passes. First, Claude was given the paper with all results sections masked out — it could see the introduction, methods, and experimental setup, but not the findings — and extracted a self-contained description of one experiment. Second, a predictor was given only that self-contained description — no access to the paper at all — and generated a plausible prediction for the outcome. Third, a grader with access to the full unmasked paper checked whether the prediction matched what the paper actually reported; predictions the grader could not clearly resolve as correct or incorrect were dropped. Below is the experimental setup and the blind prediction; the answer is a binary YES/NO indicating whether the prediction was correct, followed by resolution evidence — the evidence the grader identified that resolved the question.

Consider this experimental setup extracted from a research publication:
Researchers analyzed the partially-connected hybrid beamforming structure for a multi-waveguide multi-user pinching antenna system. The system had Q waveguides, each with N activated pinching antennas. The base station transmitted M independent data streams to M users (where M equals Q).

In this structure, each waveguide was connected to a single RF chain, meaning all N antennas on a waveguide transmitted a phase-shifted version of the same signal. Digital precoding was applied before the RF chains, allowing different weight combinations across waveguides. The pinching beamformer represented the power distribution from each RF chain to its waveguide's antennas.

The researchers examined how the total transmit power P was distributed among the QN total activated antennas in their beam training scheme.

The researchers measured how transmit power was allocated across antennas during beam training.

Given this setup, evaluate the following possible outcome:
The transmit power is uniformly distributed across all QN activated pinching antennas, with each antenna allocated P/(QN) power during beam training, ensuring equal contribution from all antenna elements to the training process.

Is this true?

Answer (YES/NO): YES